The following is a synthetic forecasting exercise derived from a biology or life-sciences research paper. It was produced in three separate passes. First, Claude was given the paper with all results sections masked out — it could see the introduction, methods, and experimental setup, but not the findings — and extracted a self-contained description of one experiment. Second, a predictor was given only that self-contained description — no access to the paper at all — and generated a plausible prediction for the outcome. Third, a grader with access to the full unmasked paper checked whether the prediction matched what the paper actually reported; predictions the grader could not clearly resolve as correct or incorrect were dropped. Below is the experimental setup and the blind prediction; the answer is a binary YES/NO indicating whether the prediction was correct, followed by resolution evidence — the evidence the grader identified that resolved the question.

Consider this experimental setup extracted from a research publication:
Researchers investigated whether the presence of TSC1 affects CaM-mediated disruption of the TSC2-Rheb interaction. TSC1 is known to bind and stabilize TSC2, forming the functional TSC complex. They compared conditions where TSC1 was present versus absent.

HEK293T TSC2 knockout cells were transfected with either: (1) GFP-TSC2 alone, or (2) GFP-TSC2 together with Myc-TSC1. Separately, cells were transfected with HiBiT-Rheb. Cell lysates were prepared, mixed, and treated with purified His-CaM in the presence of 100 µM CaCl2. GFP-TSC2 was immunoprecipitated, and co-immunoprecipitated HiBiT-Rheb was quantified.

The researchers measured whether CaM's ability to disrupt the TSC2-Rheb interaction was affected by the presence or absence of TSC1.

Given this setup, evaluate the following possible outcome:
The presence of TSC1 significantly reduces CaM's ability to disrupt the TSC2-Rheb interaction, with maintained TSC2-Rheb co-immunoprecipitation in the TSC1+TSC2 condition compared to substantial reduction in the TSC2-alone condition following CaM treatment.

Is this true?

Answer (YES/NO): NO